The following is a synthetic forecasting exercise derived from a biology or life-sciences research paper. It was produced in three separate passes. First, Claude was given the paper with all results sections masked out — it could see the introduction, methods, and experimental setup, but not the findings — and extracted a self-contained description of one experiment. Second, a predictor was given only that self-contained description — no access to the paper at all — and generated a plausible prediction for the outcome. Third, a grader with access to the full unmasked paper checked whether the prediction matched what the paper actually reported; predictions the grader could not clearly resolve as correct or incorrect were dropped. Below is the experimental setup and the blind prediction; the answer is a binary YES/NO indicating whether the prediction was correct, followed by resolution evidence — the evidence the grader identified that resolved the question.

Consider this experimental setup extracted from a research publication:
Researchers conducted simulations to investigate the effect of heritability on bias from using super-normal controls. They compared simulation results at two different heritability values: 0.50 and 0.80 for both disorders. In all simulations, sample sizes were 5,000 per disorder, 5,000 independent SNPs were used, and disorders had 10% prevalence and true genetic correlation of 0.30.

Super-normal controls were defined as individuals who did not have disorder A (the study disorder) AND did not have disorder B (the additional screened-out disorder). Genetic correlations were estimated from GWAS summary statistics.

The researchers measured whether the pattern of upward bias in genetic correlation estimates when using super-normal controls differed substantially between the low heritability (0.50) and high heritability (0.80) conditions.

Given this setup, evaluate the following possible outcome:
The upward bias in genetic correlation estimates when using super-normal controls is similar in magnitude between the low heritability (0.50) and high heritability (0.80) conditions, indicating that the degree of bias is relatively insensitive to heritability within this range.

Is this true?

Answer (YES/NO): YES